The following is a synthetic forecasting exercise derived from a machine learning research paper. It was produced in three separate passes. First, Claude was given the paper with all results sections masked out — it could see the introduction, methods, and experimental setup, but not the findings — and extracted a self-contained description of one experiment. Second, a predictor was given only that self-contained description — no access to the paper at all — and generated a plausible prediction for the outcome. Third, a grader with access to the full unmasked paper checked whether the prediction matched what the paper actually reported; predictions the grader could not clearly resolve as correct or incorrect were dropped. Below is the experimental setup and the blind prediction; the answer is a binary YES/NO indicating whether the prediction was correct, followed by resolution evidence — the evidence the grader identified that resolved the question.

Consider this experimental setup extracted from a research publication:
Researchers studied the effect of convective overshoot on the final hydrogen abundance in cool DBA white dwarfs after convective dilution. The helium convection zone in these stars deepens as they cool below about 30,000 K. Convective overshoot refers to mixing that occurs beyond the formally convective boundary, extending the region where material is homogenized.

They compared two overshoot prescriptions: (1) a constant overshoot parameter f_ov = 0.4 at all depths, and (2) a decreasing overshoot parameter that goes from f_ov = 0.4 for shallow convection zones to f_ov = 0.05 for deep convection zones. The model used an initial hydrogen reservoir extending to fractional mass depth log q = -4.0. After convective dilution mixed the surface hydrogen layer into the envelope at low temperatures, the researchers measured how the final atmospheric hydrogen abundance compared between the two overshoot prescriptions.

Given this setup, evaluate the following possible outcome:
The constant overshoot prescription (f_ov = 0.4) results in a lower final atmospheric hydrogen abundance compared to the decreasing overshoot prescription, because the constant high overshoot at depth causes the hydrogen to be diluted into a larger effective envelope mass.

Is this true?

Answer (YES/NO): YES